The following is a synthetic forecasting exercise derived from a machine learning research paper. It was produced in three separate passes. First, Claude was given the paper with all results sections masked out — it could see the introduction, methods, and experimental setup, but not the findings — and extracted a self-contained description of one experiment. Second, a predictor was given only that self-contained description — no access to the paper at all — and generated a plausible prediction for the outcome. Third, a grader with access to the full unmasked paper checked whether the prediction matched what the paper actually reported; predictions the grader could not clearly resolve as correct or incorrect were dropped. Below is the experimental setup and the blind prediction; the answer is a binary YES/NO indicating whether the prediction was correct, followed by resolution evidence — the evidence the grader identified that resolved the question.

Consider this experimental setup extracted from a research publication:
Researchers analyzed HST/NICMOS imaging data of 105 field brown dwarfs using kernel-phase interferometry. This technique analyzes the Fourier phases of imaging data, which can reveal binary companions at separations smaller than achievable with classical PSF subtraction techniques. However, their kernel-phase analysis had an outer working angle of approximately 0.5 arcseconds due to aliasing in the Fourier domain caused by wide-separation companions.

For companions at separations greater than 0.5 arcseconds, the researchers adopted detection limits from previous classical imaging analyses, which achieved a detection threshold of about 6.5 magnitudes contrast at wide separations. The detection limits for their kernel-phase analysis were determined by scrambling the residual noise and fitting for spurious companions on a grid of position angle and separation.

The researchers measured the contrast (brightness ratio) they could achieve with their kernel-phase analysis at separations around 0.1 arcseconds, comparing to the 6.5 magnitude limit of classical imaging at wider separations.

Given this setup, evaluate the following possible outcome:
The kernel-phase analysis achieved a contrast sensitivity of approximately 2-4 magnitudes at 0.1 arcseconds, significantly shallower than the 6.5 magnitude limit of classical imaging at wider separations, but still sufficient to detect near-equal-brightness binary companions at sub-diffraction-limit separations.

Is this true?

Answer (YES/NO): NO